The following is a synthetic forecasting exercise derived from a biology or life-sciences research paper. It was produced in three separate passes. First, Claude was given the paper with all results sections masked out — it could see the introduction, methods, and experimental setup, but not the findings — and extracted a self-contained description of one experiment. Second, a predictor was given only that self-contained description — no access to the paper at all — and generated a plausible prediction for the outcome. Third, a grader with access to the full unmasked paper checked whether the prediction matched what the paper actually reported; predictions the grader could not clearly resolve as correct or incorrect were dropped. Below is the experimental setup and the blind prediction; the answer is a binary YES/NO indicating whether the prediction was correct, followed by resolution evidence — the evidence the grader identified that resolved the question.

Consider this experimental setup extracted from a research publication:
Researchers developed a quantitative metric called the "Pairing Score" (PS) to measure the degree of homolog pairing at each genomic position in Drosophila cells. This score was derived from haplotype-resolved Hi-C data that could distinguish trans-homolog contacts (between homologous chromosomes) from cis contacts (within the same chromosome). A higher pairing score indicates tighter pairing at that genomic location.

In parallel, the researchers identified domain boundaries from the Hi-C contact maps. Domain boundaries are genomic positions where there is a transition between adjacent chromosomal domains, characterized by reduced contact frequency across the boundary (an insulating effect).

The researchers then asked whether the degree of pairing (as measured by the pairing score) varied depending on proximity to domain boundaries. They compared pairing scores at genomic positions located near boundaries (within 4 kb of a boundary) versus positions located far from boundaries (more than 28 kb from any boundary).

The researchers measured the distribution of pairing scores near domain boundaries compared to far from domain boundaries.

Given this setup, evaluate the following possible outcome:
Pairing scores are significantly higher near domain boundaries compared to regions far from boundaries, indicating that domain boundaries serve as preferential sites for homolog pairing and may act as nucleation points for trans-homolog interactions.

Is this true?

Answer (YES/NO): YES